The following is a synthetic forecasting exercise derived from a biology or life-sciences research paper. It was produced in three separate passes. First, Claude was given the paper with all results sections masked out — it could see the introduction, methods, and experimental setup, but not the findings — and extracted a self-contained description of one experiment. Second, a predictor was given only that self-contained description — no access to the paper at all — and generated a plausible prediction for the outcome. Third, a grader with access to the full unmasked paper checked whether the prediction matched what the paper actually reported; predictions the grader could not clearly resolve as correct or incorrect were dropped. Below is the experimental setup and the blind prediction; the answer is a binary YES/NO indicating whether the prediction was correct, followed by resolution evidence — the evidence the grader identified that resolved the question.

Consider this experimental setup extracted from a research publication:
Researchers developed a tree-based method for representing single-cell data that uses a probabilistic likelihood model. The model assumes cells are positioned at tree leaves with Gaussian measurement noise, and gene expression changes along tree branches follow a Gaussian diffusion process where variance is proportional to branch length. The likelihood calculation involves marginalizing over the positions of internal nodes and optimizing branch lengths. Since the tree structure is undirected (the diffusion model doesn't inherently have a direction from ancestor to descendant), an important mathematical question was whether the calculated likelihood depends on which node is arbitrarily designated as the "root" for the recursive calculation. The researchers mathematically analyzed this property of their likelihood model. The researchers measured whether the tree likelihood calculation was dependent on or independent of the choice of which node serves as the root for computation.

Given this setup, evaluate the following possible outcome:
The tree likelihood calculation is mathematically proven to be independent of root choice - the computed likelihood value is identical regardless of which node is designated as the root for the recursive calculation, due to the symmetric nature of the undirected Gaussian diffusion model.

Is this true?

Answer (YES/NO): YES